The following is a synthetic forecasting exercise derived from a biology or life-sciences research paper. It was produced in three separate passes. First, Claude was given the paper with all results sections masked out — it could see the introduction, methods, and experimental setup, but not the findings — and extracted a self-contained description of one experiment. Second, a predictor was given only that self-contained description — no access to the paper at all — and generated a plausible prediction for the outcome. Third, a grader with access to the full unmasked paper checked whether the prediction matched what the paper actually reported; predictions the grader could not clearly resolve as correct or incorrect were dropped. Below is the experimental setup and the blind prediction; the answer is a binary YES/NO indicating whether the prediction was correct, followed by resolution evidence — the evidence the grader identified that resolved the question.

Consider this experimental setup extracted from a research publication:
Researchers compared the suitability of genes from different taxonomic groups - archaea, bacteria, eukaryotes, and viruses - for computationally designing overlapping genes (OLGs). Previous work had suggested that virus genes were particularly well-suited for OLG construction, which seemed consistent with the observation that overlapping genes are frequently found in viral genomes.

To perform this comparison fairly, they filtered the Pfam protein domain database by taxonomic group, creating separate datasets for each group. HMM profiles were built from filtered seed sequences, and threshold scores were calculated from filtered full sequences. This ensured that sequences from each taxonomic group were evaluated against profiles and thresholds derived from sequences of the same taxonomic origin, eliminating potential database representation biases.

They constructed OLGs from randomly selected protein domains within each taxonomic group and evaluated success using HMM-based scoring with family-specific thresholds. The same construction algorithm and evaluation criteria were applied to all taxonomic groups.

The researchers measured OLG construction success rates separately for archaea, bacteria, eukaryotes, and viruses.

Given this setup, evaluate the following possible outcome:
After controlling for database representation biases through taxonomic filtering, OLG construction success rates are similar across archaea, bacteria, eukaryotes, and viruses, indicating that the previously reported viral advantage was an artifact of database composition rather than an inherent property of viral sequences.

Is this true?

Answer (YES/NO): NO